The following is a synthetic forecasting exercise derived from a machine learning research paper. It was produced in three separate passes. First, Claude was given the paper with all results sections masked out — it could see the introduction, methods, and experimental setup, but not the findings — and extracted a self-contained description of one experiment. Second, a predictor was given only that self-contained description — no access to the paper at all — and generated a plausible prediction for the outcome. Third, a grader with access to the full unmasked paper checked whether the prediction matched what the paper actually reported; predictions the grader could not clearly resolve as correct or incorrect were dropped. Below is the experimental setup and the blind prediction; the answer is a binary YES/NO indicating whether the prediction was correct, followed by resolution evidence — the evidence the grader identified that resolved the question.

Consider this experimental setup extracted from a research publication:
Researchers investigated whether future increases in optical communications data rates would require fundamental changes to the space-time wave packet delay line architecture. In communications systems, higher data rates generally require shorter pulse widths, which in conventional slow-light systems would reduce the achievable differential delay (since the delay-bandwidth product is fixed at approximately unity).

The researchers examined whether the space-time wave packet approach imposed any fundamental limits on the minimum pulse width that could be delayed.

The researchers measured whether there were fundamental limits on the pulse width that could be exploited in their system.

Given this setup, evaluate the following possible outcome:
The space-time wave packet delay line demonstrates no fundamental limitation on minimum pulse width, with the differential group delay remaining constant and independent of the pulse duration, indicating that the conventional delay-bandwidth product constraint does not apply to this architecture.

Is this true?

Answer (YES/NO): YES